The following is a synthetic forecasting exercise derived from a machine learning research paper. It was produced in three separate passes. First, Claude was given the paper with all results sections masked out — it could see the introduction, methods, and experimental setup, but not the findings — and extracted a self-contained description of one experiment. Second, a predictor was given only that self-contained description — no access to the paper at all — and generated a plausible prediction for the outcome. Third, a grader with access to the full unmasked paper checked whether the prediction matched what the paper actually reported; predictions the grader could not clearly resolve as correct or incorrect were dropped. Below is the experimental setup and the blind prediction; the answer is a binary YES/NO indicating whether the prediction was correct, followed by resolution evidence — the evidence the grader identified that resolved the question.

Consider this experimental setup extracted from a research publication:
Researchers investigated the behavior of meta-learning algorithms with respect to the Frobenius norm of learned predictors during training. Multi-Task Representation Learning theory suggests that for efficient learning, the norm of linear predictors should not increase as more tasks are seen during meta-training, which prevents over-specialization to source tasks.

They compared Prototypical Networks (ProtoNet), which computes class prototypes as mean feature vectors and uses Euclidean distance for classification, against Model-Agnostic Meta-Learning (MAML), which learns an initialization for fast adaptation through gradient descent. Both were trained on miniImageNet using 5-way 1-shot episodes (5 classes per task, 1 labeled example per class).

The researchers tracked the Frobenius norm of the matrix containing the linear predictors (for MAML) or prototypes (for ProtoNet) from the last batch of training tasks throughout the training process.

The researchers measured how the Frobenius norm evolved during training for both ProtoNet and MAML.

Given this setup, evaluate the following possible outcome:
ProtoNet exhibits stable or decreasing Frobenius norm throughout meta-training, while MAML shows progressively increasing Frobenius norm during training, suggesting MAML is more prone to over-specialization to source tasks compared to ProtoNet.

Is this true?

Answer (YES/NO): YES